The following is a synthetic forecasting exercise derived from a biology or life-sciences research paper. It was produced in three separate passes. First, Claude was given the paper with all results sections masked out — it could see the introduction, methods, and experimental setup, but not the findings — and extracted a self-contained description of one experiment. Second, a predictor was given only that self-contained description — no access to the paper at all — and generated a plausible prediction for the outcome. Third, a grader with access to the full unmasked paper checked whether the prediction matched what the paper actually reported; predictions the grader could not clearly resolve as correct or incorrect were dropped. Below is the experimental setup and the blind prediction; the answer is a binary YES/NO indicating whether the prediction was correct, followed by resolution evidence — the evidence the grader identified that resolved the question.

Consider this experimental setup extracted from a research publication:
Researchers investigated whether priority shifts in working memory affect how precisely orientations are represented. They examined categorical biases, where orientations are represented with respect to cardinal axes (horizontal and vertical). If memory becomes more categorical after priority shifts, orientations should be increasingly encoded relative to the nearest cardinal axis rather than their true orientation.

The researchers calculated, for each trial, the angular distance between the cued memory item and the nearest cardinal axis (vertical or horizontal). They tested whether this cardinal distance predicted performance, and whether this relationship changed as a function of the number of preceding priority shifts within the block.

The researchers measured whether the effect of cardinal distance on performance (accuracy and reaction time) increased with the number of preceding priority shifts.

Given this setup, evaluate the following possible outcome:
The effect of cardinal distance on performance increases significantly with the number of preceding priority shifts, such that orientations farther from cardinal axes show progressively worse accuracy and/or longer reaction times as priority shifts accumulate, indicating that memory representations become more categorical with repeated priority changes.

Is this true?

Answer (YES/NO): NO